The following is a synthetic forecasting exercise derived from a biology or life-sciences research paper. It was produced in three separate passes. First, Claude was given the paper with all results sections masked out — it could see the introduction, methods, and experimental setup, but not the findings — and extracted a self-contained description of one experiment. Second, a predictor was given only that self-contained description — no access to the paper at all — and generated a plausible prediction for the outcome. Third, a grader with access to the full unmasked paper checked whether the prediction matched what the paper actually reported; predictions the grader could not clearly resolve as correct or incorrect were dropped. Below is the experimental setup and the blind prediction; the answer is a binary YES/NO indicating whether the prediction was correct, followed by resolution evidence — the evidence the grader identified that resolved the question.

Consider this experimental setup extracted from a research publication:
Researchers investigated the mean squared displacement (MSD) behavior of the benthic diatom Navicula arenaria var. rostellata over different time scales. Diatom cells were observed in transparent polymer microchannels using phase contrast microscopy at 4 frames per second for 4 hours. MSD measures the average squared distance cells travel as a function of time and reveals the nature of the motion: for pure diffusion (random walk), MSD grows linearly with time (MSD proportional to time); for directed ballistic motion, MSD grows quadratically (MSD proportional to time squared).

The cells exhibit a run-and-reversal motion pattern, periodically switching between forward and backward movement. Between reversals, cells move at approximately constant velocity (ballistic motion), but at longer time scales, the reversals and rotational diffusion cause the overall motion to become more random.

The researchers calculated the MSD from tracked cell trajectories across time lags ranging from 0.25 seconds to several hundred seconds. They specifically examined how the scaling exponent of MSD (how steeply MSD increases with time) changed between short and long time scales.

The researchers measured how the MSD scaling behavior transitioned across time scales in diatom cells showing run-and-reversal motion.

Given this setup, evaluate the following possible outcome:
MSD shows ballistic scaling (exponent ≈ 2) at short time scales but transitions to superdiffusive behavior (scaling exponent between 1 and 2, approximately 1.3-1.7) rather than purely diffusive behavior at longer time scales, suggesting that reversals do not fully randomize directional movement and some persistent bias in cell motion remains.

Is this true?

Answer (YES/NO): NO